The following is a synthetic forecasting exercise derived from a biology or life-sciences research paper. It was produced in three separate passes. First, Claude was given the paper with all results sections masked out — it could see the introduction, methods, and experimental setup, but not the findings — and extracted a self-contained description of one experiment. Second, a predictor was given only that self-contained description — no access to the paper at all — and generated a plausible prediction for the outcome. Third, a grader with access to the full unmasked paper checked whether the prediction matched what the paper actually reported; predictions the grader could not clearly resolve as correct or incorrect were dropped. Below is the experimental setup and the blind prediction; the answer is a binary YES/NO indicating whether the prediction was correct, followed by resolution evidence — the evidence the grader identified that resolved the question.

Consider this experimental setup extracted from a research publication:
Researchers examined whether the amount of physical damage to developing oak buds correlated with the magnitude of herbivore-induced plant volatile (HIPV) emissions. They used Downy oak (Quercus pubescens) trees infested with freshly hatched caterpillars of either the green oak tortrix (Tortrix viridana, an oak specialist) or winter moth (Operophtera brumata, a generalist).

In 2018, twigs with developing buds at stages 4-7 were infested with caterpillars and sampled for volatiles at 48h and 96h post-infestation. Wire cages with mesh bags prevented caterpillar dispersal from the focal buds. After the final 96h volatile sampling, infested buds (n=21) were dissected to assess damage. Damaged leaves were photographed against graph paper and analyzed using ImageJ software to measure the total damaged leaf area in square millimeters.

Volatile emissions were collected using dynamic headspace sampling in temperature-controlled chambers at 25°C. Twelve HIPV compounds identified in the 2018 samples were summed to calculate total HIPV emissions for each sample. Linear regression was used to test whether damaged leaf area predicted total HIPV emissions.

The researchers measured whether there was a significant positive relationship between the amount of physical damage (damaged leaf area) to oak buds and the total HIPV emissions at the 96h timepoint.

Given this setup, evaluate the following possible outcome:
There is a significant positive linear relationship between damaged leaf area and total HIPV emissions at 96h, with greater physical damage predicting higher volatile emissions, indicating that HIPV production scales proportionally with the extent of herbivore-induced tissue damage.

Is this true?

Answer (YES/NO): YES